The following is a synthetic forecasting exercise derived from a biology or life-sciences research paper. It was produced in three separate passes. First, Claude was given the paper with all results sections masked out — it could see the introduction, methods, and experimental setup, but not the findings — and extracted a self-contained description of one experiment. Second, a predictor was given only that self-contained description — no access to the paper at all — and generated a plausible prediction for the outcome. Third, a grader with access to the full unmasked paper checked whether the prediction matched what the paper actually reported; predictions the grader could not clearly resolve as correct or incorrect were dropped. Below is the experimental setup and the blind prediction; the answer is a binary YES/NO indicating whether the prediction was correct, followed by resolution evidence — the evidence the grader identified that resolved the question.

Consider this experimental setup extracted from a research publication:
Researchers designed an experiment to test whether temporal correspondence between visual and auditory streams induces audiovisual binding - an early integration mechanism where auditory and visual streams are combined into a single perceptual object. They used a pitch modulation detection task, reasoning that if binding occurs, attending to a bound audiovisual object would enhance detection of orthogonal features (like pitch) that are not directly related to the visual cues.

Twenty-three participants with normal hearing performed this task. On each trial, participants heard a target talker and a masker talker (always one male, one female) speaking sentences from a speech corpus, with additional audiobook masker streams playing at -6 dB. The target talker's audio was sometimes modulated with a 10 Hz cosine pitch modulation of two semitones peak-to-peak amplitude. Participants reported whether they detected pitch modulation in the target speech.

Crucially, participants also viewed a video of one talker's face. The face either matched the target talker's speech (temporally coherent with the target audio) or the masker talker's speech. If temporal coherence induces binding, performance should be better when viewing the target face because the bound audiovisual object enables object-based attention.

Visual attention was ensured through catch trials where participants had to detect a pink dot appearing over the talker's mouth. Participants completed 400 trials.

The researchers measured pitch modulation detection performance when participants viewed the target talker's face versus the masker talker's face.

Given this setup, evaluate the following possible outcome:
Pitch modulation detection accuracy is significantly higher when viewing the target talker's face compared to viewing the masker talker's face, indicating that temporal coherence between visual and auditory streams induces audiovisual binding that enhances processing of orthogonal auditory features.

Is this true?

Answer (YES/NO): YES